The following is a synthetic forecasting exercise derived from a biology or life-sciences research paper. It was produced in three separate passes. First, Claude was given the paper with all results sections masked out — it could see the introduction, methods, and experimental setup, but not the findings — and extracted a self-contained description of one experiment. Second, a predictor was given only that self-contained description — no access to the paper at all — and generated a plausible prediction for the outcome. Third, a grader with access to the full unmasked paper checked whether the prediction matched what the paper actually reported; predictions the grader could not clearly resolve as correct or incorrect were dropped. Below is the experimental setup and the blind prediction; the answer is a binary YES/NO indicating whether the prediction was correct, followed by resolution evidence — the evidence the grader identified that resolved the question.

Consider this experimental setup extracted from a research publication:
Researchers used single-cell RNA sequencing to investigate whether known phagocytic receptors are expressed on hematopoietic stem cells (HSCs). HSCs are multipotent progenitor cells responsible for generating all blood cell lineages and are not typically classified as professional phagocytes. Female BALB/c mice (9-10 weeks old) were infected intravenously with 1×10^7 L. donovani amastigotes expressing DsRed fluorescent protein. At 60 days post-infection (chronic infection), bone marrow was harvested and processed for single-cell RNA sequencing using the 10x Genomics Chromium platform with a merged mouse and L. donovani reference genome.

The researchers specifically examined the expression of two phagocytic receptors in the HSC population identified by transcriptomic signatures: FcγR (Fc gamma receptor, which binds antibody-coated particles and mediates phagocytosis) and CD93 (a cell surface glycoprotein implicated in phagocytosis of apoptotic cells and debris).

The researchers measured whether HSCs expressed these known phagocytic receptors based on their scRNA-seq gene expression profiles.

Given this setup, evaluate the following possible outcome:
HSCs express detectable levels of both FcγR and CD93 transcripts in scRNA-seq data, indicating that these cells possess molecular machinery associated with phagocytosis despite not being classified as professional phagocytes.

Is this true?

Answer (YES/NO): YES